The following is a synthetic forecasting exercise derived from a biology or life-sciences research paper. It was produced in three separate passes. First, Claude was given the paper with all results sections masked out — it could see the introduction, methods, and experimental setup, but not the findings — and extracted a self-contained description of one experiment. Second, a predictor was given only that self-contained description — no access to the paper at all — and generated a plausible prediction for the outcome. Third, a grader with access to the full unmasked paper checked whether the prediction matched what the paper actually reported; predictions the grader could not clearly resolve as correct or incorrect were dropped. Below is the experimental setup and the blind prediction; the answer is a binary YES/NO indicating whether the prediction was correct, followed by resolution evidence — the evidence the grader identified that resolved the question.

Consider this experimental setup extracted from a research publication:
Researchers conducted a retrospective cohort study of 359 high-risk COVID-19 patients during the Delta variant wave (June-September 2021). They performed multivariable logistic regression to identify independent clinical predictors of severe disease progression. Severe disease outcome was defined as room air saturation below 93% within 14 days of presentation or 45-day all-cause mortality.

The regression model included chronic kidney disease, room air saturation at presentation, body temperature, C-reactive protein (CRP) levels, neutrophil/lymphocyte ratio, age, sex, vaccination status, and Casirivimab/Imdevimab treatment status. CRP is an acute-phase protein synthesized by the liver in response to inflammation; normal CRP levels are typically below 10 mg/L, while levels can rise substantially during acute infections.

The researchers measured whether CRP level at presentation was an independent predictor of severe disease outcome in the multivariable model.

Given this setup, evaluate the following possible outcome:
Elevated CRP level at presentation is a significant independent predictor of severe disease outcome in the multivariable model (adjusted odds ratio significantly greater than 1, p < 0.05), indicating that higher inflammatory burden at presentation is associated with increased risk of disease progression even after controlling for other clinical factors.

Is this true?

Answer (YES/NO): YES